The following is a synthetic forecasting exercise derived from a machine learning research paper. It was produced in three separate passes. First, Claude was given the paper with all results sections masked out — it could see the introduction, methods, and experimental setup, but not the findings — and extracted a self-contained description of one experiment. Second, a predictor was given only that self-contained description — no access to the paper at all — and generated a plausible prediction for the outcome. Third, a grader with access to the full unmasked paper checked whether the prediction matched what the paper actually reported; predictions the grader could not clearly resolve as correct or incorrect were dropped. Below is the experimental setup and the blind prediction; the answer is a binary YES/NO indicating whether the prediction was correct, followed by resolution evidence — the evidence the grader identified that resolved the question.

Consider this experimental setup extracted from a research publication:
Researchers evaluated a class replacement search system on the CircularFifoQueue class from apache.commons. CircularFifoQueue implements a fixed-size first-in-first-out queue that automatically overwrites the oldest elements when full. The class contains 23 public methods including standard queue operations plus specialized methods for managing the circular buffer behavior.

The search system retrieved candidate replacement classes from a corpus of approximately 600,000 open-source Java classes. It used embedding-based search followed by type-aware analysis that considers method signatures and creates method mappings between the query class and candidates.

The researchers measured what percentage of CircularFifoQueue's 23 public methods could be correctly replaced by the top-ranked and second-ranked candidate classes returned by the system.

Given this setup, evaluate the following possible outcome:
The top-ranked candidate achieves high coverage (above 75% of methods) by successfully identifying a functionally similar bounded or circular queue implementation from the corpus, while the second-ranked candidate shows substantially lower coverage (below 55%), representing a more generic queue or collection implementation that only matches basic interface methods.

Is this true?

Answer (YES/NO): NO